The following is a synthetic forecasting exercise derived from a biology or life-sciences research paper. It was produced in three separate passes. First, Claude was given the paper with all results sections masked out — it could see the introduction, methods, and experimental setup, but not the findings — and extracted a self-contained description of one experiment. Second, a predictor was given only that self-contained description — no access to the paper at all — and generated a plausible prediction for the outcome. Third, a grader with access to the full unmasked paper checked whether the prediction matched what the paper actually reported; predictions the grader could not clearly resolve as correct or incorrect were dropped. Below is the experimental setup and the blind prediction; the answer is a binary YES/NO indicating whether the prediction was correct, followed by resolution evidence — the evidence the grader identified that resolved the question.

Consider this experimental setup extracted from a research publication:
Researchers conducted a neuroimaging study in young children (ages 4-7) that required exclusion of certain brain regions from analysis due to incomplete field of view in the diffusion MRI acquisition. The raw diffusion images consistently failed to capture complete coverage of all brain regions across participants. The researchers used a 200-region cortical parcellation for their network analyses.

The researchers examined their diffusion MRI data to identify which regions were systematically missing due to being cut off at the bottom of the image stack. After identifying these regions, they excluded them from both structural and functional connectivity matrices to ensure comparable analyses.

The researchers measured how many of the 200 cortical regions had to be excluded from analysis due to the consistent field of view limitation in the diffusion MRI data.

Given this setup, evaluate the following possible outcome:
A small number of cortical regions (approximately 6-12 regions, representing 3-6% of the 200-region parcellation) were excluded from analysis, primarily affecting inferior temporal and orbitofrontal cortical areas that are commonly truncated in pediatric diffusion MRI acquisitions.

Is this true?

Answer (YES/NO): NO